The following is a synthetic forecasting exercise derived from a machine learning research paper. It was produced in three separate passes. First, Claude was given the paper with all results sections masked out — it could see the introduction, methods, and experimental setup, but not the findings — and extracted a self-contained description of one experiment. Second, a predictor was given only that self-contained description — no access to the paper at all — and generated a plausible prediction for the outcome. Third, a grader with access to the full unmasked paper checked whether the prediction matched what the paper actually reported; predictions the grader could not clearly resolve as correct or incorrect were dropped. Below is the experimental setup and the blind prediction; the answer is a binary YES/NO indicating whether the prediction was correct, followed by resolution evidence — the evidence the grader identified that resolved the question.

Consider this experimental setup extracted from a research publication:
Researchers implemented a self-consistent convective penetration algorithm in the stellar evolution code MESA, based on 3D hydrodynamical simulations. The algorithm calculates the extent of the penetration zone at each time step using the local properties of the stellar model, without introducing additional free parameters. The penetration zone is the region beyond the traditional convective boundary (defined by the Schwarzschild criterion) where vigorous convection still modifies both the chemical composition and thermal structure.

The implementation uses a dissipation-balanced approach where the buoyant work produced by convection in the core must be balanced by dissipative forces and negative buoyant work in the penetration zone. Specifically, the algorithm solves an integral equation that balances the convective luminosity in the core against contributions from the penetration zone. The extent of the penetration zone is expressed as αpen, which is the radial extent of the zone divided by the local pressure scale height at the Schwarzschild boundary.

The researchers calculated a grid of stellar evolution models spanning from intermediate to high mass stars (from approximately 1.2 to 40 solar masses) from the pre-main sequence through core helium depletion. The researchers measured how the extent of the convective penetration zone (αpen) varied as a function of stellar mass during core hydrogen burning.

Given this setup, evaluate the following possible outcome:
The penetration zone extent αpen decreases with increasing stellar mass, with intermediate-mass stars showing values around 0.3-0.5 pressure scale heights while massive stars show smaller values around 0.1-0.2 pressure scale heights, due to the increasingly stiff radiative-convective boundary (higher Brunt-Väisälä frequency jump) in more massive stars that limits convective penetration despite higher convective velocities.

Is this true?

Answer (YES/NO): NO